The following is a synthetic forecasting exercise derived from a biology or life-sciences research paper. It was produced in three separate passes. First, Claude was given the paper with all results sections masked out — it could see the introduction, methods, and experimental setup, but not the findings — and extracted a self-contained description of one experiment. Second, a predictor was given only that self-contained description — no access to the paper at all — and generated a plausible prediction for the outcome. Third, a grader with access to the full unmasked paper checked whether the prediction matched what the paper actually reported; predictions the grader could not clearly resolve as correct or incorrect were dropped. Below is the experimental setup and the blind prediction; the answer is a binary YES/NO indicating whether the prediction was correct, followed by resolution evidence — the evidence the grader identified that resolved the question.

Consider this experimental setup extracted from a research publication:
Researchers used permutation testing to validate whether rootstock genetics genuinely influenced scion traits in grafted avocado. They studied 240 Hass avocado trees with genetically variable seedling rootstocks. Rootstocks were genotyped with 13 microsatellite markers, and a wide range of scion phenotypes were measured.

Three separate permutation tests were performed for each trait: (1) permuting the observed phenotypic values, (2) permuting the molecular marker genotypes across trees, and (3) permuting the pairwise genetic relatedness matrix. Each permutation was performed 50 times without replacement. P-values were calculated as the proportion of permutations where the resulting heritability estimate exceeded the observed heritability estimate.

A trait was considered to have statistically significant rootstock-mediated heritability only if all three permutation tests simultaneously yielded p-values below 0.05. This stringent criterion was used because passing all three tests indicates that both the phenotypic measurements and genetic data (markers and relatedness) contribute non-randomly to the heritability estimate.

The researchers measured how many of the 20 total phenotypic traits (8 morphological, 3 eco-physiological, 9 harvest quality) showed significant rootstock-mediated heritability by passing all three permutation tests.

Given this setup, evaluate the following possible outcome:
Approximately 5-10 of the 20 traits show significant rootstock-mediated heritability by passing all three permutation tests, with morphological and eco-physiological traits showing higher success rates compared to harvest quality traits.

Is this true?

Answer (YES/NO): NO